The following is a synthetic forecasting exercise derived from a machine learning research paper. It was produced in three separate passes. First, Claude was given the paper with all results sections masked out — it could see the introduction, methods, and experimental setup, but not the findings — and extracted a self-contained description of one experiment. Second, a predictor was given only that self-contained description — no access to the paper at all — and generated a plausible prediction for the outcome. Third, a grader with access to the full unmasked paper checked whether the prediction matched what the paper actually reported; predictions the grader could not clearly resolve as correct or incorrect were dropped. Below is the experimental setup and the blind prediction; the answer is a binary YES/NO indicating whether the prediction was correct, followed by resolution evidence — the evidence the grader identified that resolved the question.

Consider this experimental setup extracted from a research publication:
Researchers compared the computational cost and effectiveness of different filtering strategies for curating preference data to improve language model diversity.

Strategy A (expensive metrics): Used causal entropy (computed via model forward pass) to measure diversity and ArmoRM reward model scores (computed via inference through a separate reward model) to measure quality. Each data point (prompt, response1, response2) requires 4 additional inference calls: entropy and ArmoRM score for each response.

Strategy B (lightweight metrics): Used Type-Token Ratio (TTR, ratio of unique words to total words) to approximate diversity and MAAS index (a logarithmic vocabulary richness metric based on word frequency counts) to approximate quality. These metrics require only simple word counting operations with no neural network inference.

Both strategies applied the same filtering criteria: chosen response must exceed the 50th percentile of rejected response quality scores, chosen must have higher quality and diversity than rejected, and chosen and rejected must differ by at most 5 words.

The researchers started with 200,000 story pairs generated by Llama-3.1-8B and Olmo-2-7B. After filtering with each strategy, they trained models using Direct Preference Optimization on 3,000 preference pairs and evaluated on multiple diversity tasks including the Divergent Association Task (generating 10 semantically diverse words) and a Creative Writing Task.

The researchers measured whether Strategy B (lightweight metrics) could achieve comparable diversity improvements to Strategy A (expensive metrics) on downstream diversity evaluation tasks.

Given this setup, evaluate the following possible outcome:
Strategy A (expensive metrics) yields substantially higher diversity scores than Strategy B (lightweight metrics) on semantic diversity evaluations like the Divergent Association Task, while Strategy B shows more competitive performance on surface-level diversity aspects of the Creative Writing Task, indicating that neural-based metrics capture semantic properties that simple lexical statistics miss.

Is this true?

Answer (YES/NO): NO